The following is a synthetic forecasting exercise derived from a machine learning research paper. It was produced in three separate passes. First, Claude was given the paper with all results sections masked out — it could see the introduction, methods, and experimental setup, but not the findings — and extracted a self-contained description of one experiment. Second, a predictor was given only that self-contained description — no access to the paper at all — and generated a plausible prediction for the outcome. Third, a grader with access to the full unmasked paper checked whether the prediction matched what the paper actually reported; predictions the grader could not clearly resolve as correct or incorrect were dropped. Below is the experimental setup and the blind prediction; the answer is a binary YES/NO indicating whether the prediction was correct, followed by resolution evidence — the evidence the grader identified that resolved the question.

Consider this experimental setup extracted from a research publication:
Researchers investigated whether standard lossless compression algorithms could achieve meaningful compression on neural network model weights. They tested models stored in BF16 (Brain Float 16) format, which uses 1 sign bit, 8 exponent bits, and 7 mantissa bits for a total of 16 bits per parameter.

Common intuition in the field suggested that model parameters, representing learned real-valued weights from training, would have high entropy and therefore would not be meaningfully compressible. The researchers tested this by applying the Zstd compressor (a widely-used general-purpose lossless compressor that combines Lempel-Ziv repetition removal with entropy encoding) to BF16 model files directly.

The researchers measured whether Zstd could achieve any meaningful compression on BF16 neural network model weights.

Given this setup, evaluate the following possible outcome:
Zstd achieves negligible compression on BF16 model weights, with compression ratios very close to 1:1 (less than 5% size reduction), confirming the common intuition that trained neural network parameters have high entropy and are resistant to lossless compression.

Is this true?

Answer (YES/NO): NO